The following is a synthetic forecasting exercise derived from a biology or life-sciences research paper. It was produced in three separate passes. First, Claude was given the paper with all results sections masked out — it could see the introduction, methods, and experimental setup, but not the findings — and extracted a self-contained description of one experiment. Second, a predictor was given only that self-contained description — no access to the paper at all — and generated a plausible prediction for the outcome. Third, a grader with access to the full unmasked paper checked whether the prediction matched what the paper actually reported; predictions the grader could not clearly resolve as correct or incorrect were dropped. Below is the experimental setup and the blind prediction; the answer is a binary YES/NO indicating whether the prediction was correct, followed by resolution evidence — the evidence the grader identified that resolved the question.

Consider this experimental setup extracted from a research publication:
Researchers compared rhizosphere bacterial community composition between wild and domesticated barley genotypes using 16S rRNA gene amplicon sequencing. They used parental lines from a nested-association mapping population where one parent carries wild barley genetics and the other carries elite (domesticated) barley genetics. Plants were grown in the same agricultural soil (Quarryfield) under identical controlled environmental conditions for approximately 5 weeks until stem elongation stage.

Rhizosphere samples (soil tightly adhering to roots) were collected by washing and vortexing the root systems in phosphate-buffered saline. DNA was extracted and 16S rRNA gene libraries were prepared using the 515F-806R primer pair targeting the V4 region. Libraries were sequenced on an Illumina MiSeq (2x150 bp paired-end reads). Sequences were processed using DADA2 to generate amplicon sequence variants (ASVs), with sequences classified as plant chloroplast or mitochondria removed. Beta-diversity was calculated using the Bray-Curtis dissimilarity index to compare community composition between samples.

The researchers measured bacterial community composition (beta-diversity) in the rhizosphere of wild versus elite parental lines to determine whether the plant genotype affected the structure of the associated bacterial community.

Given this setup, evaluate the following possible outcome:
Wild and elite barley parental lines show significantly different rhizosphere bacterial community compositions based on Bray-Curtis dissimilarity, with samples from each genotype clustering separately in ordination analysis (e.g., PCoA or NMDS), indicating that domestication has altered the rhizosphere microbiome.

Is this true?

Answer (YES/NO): YES